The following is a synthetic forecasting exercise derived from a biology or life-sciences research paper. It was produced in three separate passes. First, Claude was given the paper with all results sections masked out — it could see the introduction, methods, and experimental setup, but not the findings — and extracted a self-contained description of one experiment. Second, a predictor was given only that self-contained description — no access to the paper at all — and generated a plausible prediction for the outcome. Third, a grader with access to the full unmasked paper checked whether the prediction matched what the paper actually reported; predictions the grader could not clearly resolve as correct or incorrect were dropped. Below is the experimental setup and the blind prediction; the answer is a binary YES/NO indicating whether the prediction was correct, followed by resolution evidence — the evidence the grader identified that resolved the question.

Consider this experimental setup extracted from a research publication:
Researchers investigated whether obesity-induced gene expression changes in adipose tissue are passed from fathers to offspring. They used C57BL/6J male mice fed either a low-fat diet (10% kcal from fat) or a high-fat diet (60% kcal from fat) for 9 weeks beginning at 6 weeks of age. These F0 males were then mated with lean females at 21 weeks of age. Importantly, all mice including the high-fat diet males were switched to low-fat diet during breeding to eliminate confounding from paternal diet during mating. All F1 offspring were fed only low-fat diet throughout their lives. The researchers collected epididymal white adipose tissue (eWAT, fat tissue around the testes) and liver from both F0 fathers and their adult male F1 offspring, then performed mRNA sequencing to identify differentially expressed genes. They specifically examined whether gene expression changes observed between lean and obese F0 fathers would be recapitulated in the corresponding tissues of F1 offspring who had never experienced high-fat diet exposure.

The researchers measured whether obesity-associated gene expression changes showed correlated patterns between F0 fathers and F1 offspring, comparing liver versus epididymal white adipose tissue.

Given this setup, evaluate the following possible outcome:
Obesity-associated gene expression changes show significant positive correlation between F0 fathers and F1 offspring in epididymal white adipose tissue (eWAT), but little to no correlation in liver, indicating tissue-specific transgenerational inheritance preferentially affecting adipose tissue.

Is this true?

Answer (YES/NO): YES